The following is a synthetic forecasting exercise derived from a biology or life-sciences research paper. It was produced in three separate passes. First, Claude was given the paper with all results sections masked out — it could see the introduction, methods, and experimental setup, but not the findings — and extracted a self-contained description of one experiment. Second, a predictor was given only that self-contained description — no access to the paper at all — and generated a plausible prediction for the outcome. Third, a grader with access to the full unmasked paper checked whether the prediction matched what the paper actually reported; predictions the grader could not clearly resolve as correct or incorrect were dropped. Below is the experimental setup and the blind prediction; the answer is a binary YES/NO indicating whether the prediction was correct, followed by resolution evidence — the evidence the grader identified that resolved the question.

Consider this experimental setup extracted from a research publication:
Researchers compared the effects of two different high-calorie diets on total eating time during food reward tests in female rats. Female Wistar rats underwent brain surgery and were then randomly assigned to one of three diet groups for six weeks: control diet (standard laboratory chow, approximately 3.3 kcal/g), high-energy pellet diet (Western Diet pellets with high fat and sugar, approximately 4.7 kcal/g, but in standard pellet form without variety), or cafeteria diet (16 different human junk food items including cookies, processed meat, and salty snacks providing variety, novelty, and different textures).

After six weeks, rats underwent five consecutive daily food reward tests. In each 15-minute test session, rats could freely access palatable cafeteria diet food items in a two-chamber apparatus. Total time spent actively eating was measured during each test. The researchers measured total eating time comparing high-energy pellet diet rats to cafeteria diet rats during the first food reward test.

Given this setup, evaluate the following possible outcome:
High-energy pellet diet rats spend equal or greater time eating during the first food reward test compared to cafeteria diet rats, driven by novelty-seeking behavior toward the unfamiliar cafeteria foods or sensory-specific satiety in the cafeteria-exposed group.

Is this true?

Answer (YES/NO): YES